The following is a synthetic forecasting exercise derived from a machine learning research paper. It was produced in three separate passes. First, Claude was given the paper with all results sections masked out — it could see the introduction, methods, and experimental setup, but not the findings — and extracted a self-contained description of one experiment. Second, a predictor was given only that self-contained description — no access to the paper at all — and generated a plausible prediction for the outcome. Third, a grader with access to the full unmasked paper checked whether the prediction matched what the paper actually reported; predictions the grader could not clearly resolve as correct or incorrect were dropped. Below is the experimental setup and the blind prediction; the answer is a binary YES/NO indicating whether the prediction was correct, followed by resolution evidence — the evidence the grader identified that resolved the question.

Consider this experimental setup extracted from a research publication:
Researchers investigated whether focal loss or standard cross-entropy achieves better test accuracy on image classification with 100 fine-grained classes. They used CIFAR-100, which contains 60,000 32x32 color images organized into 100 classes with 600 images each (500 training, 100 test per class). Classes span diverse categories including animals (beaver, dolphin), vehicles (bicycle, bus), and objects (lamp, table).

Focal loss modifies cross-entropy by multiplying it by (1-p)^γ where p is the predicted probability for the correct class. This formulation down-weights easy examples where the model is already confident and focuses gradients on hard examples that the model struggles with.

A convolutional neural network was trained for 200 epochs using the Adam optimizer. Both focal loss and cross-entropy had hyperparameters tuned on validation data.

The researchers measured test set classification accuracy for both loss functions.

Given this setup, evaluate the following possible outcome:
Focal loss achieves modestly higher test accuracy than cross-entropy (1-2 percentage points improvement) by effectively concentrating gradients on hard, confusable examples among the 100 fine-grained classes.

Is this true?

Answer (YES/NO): NO